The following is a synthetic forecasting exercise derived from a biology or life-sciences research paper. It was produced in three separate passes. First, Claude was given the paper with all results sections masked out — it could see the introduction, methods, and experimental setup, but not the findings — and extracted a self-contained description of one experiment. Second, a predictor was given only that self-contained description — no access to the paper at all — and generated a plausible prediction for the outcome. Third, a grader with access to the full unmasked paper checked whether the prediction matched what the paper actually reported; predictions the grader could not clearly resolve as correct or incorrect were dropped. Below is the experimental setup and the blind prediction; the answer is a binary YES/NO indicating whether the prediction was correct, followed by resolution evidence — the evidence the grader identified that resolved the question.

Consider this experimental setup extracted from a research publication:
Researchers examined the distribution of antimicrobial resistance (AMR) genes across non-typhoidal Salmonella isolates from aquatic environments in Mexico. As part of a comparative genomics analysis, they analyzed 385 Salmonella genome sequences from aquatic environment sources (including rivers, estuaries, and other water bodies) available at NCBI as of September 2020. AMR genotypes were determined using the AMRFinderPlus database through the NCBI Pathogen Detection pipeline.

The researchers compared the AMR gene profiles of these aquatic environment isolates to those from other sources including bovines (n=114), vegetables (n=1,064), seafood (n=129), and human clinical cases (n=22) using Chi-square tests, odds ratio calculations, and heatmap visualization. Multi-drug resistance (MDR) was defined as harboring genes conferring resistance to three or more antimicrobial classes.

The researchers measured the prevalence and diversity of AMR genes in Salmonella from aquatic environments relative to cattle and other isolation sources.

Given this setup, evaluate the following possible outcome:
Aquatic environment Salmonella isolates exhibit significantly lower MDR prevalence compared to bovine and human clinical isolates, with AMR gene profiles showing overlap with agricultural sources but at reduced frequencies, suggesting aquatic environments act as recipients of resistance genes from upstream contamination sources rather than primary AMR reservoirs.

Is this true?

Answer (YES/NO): YES